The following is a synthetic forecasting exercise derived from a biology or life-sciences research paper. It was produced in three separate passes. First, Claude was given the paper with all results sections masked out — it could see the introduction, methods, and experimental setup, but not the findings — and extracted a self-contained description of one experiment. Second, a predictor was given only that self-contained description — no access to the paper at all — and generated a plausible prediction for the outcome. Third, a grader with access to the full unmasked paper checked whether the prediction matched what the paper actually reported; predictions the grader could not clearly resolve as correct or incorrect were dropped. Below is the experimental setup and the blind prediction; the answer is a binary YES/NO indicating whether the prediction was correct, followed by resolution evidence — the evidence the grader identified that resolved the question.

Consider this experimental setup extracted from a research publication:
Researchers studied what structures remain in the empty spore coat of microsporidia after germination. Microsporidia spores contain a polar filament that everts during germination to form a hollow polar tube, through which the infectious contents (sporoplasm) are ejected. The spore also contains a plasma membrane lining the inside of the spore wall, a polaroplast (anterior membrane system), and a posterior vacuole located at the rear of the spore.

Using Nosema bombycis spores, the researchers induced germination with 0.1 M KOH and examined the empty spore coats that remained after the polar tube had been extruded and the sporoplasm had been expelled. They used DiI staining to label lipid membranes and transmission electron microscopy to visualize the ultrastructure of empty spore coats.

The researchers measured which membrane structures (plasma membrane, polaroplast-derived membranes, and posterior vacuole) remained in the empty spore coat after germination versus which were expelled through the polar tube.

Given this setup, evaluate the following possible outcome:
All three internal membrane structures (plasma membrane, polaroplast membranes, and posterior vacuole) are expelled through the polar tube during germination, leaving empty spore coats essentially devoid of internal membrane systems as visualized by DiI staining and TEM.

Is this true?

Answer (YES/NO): NO